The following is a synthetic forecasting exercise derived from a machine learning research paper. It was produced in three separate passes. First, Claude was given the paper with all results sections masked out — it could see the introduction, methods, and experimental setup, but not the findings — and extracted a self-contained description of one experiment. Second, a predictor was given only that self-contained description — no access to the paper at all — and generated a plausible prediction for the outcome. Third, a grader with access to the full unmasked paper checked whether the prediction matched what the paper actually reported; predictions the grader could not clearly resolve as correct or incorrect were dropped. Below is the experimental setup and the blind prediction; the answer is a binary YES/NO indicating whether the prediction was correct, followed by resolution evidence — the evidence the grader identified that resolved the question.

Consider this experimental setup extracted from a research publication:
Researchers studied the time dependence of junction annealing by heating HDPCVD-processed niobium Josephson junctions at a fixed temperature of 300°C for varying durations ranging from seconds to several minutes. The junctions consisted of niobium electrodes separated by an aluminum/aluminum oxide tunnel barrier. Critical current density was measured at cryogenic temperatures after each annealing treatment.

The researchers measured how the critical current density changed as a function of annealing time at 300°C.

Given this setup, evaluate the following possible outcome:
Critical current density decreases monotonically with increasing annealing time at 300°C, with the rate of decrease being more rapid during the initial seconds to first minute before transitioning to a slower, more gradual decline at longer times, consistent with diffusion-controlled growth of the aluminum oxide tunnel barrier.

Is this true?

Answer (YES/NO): NO